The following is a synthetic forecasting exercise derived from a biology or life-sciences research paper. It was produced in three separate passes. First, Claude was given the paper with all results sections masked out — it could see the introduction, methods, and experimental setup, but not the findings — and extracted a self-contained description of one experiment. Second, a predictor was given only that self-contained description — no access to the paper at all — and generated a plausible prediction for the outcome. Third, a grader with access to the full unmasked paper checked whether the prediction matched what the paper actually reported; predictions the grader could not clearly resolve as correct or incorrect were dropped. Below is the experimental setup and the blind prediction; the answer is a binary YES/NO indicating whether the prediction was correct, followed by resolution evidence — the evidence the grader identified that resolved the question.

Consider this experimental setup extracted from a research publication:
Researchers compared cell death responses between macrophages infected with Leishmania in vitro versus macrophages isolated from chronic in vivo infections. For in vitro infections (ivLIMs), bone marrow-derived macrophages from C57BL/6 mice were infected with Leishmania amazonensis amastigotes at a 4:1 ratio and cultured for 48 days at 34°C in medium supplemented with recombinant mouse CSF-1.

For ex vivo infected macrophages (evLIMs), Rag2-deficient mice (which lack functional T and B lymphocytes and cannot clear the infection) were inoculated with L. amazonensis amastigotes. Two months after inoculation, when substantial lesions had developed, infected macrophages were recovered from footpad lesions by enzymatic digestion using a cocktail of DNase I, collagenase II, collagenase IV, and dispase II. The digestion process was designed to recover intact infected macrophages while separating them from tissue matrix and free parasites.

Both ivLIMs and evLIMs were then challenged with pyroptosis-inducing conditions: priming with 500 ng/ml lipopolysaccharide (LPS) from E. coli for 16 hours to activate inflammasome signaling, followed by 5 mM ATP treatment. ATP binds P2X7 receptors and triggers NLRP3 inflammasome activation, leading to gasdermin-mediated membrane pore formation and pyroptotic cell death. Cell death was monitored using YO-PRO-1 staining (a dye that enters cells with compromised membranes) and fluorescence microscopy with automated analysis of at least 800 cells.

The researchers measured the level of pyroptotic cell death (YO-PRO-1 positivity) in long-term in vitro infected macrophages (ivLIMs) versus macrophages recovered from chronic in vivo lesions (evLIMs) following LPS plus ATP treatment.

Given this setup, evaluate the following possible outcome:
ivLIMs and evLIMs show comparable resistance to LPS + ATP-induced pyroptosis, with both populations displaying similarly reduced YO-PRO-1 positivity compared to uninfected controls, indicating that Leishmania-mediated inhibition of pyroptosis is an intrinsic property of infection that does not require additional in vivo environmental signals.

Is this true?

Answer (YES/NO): YES